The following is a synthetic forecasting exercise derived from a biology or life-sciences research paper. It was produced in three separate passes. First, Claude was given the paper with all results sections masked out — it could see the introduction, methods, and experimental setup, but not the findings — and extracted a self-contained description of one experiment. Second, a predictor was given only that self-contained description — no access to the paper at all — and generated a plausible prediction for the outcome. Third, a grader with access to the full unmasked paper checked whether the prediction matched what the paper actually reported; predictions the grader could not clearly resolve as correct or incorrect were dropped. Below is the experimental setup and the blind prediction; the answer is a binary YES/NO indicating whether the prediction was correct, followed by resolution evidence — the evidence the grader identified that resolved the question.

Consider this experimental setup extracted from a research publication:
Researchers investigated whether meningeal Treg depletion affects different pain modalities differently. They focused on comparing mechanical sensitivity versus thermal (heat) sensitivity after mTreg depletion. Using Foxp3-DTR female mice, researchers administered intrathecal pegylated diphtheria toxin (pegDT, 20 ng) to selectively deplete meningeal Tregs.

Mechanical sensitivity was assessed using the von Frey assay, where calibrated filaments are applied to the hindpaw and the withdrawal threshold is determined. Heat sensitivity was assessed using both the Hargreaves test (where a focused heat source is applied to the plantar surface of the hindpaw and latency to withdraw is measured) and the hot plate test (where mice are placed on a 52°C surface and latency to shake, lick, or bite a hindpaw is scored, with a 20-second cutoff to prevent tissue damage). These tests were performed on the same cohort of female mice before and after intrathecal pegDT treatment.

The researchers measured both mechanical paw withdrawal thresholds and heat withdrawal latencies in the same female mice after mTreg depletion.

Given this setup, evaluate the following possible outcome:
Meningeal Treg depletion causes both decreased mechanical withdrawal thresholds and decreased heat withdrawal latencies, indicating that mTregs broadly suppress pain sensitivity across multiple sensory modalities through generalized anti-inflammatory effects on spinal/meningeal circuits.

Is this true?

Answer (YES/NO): NO